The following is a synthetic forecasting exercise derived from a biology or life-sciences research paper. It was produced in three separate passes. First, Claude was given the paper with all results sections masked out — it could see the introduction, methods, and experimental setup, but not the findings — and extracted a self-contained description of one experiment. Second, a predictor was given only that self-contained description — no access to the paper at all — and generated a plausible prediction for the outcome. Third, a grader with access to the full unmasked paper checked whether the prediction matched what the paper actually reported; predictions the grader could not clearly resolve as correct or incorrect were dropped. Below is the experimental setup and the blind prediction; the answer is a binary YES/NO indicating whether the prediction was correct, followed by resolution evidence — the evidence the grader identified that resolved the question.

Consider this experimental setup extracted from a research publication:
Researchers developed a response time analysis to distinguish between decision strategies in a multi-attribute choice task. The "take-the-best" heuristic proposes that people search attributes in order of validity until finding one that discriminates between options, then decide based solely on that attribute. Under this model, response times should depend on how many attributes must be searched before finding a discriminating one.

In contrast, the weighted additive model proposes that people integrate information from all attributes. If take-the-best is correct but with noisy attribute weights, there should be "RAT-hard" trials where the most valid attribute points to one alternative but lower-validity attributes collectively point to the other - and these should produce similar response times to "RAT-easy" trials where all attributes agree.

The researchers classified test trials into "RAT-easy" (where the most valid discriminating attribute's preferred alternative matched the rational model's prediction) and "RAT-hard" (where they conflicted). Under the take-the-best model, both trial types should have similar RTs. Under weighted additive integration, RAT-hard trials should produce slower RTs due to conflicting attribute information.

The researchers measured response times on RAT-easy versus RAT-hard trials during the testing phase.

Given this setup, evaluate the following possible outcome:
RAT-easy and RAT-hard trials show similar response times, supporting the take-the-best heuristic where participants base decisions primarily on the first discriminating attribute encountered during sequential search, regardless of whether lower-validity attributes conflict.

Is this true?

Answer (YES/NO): NO